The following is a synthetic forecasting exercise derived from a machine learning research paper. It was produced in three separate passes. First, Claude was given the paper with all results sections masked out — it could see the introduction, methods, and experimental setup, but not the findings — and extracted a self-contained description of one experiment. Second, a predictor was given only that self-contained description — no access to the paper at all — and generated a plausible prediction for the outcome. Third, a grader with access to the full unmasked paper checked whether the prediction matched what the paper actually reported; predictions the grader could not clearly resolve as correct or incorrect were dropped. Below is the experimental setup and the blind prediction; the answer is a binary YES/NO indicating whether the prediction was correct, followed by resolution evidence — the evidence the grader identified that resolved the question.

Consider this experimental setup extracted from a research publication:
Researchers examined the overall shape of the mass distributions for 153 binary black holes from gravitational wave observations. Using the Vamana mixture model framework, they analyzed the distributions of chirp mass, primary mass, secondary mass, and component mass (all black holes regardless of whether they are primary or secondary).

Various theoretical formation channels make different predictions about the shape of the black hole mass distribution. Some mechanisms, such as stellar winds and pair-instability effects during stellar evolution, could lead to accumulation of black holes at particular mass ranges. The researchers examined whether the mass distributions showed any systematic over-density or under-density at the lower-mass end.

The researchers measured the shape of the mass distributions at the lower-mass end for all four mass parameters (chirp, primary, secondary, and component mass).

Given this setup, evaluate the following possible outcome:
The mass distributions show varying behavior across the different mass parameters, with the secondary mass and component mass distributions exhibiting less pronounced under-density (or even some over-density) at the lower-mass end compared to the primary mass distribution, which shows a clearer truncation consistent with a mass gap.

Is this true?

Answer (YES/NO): NO